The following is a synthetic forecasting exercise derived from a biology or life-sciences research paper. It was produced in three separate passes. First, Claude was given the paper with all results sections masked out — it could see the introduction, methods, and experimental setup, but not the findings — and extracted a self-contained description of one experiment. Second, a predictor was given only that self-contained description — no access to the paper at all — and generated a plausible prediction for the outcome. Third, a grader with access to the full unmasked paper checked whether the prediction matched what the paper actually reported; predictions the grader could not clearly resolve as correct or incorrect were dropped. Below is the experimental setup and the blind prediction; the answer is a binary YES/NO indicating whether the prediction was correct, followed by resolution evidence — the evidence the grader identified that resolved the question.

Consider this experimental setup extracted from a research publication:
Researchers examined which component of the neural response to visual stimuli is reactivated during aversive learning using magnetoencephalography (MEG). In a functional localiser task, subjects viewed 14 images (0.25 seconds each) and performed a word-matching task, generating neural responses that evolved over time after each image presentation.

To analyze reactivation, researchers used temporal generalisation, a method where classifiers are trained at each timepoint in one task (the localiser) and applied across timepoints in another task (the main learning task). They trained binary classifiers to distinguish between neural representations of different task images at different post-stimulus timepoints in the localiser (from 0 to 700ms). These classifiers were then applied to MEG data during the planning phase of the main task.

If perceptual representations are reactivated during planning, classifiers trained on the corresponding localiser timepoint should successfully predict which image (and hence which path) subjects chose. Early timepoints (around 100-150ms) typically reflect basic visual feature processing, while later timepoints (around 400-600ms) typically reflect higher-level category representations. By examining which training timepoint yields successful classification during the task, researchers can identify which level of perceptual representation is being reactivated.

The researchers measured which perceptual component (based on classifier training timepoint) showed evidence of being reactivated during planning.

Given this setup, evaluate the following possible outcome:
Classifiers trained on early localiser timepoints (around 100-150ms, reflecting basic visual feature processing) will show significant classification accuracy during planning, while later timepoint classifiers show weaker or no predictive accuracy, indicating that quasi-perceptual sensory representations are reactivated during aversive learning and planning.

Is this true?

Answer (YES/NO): NO